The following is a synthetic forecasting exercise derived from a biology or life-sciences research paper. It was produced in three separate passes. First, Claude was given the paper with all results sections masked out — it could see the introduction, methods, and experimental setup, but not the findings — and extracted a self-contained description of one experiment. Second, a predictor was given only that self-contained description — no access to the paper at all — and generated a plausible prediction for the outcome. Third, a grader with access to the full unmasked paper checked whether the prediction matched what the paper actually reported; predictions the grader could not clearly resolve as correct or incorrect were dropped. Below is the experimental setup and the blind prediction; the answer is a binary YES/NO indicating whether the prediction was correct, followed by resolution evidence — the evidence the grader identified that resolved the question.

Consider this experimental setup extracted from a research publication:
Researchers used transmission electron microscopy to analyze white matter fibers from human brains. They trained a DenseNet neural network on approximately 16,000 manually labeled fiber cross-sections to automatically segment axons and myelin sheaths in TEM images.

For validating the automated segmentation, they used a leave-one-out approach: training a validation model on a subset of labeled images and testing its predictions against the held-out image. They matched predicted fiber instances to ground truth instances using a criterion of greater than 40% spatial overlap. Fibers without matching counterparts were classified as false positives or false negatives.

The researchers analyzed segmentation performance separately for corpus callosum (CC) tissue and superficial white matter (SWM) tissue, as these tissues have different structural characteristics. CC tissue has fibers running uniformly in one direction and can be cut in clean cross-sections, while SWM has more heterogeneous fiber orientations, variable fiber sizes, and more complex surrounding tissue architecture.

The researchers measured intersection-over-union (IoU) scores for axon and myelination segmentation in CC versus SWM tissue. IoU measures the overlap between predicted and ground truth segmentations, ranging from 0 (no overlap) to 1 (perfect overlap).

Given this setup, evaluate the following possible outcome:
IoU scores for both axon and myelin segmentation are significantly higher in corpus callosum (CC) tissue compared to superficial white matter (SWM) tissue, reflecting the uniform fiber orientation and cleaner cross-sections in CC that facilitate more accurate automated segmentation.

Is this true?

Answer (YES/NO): YES